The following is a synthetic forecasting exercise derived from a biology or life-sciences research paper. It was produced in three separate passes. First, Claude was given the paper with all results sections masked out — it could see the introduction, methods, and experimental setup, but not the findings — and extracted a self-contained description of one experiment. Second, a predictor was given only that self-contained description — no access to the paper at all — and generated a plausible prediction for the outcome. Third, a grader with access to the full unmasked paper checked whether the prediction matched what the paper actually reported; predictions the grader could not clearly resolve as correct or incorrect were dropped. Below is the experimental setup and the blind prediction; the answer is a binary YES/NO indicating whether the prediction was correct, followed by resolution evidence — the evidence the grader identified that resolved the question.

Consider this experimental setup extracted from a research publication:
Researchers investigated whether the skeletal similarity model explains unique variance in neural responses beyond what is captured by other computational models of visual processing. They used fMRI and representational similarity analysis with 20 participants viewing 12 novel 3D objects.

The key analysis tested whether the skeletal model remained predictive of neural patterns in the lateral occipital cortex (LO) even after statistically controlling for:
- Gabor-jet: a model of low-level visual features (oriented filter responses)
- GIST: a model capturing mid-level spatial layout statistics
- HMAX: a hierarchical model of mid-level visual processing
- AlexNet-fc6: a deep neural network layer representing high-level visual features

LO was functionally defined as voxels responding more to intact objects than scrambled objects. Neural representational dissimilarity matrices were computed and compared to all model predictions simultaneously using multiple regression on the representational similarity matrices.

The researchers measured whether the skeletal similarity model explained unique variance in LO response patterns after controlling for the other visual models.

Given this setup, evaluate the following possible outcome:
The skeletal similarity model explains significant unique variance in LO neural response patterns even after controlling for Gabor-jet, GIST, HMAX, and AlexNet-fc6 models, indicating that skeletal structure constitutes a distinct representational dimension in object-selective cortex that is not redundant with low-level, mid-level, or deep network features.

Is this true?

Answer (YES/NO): YES